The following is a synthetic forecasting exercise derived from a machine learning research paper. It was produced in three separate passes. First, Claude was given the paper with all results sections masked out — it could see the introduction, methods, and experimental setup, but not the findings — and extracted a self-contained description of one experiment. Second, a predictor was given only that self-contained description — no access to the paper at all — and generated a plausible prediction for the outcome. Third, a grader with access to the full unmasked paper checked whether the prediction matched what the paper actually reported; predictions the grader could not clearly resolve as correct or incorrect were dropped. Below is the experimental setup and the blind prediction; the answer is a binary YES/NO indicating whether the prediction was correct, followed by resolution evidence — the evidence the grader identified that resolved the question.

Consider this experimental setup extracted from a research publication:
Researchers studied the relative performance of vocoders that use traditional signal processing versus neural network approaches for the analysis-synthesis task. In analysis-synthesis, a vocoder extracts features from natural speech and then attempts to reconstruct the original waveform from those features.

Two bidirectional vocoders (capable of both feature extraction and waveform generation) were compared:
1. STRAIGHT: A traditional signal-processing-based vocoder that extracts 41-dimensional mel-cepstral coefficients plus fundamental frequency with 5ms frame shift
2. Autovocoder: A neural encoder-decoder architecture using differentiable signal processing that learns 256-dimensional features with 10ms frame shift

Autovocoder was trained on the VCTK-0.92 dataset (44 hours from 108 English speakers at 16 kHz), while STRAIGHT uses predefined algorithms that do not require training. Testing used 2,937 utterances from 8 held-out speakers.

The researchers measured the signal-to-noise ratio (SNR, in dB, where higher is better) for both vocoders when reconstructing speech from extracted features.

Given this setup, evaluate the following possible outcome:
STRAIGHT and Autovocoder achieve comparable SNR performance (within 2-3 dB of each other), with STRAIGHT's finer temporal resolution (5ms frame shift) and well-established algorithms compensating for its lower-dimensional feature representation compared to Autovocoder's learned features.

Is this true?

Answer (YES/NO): YES